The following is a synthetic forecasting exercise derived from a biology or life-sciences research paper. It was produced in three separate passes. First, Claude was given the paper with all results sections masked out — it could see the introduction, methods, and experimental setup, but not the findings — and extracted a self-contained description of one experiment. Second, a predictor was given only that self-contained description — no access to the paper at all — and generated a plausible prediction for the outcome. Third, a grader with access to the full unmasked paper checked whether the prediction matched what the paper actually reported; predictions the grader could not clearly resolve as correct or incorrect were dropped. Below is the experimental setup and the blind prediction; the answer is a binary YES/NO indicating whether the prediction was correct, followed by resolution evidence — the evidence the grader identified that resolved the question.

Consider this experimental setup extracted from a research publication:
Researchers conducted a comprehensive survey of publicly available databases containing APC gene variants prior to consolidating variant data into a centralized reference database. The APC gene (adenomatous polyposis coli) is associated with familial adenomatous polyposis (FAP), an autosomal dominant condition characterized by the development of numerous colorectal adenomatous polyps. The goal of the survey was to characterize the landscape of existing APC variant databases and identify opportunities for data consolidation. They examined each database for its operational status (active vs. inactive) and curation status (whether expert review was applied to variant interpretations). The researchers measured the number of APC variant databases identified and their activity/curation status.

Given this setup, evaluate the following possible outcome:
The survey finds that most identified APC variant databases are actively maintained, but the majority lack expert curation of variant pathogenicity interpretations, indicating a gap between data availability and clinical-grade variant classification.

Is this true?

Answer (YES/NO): NO